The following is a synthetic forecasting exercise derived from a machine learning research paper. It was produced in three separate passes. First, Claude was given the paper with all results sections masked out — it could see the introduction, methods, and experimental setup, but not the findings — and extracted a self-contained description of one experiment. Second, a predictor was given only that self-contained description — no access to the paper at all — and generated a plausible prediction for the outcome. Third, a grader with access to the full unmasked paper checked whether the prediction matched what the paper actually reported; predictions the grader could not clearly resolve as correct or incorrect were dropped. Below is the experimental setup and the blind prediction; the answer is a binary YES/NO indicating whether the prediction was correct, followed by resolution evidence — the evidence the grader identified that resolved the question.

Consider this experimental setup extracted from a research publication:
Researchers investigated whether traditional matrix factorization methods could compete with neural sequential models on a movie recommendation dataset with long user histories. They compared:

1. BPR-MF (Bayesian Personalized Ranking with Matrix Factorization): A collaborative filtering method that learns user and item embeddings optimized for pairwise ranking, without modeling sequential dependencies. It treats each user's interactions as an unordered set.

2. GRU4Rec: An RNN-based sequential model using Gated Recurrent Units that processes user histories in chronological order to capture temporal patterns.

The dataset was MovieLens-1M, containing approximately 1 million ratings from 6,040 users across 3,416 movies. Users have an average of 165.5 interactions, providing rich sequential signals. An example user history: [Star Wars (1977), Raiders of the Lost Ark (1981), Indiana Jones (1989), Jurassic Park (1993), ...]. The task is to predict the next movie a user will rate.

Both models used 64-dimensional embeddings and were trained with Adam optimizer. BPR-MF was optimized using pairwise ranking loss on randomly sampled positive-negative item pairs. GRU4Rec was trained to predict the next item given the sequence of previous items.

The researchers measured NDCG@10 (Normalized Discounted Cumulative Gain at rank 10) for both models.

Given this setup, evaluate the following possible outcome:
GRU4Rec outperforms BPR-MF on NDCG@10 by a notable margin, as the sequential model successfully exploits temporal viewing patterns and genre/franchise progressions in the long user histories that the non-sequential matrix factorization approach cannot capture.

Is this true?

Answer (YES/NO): YES